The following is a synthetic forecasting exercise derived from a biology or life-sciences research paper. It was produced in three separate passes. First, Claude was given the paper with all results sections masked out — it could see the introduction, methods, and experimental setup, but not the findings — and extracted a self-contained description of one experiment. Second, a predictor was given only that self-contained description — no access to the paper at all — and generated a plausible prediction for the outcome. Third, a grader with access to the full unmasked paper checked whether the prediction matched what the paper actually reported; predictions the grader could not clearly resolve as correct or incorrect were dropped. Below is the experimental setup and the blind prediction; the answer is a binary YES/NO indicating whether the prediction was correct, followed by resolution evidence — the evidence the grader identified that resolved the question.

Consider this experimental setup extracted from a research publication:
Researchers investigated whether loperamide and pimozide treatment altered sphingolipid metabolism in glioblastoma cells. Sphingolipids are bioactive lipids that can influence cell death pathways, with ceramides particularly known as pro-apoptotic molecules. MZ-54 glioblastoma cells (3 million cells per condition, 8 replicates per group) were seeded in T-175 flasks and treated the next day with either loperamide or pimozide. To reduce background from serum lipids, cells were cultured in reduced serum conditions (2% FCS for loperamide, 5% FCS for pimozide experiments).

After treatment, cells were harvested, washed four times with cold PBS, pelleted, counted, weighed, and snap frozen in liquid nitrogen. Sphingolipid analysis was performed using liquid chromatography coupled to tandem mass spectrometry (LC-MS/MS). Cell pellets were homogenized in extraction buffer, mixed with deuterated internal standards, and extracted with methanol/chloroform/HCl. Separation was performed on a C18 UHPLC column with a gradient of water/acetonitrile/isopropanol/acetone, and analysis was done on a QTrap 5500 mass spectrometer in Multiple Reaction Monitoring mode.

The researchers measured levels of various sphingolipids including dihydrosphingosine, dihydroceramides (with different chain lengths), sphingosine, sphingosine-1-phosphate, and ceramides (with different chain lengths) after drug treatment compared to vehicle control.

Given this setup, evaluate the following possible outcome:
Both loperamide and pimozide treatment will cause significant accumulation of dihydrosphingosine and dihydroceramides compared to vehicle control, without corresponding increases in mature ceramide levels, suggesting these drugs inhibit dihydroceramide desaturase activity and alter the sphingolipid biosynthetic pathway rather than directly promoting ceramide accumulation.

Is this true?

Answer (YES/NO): NO